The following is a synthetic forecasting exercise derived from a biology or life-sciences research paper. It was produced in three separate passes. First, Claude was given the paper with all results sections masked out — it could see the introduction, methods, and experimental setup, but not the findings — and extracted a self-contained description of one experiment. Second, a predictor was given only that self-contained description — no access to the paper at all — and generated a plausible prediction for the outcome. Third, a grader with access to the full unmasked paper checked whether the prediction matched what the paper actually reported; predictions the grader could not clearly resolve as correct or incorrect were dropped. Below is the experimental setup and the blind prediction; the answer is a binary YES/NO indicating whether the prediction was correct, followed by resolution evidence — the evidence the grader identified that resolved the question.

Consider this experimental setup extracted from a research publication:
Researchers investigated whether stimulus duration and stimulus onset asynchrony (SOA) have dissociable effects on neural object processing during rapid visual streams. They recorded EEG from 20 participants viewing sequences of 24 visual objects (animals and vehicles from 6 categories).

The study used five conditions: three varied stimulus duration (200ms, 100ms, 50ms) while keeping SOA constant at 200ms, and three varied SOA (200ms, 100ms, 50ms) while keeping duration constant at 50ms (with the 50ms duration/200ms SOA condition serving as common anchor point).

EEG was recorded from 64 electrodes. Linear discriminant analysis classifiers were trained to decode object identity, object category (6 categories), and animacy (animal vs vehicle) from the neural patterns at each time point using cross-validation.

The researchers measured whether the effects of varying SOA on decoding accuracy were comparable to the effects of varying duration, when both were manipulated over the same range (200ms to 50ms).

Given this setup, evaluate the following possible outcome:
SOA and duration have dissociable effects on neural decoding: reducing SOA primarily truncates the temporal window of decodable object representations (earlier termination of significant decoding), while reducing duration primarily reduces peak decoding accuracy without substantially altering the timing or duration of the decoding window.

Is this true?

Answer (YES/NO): NO